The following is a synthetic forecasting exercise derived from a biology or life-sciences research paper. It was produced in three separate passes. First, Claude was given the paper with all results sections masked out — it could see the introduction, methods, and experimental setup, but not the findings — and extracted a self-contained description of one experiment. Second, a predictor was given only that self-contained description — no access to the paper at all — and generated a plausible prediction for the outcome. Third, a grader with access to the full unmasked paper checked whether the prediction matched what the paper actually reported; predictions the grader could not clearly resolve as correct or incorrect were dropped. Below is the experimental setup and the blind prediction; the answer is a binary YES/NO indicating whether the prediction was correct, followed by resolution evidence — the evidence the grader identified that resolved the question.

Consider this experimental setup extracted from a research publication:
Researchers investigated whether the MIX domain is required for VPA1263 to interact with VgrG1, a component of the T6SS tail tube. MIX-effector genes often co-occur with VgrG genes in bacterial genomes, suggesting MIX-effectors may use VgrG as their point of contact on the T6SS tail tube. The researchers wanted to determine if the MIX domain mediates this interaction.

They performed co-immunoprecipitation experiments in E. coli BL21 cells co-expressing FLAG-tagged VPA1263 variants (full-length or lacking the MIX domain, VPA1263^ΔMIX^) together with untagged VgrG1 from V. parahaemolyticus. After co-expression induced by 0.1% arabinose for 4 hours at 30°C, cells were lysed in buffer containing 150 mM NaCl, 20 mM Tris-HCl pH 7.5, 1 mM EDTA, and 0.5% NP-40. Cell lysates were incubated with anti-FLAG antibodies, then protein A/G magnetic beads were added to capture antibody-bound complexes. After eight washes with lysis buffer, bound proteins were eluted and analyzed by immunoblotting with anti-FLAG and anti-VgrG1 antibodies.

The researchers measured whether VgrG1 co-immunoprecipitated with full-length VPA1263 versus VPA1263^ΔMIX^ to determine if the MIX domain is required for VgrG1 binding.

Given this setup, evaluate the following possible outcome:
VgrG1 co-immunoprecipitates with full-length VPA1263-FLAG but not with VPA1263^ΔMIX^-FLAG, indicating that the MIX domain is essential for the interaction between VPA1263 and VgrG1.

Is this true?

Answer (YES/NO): NO